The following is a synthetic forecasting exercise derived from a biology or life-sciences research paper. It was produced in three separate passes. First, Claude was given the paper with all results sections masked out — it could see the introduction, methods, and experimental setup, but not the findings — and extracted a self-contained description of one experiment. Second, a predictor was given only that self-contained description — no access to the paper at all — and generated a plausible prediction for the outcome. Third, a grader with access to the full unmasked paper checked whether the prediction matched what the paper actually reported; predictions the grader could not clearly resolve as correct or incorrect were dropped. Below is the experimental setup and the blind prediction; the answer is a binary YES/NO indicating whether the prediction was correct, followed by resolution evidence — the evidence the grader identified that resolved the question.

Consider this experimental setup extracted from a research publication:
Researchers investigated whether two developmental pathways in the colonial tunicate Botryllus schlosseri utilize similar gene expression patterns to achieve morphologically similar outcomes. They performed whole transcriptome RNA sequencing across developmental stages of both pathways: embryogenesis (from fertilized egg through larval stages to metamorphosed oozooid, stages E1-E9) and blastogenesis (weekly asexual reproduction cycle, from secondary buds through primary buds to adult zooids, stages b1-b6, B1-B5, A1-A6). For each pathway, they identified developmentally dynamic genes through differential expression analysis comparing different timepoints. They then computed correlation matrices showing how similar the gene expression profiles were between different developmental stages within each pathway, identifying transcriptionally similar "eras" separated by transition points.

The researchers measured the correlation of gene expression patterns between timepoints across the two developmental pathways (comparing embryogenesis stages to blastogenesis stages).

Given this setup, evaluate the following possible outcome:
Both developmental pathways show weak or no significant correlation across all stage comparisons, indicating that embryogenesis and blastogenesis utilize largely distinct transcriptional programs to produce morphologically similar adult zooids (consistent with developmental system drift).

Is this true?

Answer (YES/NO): NO